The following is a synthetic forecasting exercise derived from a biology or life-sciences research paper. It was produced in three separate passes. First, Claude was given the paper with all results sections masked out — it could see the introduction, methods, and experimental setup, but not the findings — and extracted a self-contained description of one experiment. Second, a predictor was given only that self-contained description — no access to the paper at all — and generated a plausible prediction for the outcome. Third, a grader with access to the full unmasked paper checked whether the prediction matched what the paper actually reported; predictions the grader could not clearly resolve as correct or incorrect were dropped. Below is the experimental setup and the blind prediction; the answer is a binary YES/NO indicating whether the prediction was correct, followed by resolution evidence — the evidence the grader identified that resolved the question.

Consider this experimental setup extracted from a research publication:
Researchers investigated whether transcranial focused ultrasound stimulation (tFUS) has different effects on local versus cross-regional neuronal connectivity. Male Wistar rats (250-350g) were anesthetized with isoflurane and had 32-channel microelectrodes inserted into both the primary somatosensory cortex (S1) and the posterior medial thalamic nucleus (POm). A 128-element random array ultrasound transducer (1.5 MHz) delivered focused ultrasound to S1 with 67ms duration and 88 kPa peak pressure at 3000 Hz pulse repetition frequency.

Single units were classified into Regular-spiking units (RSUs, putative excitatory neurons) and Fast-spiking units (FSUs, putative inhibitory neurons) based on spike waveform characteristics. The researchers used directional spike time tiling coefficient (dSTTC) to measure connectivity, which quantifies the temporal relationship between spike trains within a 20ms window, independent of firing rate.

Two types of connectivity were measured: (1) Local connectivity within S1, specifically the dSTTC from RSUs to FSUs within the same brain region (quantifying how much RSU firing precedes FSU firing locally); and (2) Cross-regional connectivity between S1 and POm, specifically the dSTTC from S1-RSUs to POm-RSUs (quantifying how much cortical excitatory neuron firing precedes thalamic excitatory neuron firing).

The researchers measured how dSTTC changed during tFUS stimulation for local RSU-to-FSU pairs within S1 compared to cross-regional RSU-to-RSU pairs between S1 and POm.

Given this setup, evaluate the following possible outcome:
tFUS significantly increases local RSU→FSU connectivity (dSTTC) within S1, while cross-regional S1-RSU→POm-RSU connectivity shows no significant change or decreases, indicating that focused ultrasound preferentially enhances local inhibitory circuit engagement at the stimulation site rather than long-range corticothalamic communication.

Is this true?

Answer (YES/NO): NO